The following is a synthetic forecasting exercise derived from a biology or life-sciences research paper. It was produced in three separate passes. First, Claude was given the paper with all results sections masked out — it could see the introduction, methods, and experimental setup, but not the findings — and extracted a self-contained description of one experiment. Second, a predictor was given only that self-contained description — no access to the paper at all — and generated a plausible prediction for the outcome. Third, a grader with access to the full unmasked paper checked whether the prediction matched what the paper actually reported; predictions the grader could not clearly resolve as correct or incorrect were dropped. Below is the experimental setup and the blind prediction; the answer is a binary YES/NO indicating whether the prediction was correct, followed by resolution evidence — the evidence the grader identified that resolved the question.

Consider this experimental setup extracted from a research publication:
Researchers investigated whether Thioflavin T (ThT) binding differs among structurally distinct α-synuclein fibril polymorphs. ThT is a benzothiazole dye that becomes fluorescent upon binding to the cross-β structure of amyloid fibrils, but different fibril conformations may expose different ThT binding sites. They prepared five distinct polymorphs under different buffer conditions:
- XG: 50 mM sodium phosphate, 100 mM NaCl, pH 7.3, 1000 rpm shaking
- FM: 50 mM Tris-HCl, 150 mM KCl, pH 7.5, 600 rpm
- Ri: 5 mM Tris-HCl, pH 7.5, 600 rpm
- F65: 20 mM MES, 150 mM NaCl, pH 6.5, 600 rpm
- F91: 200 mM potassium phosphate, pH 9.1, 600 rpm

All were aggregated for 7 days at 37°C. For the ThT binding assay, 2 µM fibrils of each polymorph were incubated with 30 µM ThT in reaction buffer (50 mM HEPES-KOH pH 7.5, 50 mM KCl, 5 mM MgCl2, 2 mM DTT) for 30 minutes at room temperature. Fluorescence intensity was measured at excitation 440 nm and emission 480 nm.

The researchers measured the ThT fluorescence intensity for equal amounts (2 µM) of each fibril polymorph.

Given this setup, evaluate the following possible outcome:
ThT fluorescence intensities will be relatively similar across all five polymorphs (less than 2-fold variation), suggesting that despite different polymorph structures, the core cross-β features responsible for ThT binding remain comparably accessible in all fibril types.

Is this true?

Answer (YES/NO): NO